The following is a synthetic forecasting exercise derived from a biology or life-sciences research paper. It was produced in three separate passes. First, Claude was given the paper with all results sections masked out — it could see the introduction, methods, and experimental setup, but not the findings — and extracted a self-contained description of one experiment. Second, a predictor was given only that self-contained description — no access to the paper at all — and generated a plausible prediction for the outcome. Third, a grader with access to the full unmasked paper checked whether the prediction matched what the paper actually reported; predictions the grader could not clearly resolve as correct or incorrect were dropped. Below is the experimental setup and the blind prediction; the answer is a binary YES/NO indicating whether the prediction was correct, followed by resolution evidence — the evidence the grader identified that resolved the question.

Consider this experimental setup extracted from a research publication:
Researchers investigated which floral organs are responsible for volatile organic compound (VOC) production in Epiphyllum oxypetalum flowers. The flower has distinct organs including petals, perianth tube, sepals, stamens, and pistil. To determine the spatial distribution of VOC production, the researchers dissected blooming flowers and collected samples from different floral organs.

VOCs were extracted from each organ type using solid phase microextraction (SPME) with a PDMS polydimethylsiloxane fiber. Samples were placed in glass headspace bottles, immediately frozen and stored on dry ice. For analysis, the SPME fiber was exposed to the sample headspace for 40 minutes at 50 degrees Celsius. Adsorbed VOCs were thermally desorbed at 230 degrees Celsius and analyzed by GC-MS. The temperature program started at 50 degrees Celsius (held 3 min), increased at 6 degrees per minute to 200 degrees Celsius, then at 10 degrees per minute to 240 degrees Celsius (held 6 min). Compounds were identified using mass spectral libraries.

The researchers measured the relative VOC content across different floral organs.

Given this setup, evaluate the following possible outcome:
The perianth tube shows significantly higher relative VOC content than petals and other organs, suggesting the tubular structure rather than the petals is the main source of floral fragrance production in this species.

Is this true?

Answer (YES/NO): NO